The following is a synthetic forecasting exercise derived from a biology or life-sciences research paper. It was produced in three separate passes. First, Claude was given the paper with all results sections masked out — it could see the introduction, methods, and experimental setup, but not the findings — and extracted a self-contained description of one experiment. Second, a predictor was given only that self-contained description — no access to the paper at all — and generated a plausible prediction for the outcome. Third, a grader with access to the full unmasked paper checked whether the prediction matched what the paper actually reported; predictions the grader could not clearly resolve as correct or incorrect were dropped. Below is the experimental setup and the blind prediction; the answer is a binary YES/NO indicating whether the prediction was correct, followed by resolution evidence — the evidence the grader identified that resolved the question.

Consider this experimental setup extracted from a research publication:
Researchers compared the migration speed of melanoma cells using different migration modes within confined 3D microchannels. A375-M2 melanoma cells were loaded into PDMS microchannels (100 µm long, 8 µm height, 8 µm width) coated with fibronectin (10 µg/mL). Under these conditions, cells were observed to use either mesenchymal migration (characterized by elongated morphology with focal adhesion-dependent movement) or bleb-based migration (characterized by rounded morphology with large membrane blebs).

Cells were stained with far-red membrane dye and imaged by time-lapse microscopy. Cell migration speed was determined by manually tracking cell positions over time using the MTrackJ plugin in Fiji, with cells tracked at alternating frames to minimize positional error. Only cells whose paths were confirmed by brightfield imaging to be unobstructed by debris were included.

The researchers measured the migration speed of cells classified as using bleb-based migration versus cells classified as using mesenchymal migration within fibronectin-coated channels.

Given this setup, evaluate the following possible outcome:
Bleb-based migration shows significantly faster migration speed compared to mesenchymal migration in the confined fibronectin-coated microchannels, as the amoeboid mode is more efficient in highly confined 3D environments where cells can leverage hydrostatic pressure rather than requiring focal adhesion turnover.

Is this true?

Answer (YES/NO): YES